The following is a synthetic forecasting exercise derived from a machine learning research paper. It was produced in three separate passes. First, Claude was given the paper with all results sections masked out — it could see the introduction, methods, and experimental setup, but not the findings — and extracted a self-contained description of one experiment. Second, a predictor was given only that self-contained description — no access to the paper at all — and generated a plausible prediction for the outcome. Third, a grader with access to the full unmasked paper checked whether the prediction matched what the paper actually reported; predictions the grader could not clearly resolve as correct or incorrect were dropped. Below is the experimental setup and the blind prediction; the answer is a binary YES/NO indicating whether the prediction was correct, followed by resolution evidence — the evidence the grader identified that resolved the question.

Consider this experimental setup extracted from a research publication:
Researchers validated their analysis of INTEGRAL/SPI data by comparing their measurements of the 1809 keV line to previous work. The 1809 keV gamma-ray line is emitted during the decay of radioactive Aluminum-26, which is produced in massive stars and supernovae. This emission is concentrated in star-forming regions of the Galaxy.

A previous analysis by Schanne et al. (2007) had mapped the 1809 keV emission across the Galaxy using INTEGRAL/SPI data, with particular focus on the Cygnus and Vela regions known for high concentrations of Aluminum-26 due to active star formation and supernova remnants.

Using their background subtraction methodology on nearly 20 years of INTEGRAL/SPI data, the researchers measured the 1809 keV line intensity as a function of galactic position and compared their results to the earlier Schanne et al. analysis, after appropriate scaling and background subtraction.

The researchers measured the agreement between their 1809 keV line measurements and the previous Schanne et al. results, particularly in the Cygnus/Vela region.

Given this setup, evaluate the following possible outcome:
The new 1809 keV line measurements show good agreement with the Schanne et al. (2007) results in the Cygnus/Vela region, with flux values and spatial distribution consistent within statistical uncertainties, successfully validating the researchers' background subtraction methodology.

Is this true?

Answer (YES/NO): YES